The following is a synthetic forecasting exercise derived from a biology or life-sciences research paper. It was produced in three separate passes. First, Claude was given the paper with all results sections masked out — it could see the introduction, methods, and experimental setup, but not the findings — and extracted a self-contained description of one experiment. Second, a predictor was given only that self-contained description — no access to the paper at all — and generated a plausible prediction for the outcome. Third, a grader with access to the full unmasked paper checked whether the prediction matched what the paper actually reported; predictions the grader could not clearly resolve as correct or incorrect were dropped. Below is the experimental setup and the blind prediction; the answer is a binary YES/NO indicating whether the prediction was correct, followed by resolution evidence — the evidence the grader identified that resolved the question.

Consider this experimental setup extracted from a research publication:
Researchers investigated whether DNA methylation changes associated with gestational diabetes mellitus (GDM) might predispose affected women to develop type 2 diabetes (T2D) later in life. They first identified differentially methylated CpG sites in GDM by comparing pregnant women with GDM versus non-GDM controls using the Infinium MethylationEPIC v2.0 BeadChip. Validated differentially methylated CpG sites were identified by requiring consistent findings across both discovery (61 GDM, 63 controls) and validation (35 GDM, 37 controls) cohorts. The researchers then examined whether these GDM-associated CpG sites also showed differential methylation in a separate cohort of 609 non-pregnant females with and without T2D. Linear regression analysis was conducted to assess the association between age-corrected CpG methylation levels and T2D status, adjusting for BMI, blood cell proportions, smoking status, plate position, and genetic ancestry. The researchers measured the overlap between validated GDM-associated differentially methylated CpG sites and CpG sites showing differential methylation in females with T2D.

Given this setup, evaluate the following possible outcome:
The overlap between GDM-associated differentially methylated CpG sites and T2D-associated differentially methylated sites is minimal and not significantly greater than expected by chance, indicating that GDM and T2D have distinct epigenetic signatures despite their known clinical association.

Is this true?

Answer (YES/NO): NO